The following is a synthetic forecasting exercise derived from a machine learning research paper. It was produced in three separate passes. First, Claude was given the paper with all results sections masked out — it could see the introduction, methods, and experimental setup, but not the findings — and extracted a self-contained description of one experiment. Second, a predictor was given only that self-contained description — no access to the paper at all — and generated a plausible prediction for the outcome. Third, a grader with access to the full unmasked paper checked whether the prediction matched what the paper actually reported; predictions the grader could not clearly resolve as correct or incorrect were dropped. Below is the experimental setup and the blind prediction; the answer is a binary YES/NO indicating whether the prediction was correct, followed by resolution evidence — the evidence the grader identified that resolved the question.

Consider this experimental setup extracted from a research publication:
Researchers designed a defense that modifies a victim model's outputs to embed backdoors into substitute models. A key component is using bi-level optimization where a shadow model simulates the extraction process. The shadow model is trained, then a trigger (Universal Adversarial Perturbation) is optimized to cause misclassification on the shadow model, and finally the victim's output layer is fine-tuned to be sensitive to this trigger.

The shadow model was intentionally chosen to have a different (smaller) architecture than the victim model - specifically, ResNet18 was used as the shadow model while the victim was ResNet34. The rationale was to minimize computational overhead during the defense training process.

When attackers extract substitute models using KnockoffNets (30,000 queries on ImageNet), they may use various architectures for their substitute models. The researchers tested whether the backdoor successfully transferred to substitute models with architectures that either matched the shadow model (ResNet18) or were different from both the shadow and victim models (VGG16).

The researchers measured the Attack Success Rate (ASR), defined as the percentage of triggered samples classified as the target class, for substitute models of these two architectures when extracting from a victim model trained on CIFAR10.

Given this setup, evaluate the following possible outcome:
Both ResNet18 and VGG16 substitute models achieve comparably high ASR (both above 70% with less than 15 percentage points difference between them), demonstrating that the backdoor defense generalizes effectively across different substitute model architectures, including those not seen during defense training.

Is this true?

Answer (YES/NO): NO